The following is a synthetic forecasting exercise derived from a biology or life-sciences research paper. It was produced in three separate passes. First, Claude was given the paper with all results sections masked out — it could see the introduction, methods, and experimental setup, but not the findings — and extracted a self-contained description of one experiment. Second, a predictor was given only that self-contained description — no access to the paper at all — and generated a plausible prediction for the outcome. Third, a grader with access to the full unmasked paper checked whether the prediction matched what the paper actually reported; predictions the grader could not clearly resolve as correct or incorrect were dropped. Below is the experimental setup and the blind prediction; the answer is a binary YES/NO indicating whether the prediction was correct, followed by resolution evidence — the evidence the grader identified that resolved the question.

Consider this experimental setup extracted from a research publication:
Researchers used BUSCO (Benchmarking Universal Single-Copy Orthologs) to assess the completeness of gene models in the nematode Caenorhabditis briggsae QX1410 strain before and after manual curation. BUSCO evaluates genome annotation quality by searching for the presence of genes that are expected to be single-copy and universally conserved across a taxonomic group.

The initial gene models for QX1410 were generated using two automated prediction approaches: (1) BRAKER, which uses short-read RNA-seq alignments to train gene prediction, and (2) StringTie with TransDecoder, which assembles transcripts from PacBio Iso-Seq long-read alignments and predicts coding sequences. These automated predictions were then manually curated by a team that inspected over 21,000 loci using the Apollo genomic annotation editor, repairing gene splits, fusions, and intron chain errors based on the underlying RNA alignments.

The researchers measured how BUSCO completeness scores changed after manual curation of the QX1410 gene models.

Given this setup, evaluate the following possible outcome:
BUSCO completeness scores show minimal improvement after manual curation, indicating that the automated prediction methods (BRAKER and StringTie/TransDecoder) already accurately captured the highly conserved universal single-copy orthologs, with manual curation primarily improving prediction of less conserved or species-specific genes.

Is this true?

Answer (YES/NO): NO